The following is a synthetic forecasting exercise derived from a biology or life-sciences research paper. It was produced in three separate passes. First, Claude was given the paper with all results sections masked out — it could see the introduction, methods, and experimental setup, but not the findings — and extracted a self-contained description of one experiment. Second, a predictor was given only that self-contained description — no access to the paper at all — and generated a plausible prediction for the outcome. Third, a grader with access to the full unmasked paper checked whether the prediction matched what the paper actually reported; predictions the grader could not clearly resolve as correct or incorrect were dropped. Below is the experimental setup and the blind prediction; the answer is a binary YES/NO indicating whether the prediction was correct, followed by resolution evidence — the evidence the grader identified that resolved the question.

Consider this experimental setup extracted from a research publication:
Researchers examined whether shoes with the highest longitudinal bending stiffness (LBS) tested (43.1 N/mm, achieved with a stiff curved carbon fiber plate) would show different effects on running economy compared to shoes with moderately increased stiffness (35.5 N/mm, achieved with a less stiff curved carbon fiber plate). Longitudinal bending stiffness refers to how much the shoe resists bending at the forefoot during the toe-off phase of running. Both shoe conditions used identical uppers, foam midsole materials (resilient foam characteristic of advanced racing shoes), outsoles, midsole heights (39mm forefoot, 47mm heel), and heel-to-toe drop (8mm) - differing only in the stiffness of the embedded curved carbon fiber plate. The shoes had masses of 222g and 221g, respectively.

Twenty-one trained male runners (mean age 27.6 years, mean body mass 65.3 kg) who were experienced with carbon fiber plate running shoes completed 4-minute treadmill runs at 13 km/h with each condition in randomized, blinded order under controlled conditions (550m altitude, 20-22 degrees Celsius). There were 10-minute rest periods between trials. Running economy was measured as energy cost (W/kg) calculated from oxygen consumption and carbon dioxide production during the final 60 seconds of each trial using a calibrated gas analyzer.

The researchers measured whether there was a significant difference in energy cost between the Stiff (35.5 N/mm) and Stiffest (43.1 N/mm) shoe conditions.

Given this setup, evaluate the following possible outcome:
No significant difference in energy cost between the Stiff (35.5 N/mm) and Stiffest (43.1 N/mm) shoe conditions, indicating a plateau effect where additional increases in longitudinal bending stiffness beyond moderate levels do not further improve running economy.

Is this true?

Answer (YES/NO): NO